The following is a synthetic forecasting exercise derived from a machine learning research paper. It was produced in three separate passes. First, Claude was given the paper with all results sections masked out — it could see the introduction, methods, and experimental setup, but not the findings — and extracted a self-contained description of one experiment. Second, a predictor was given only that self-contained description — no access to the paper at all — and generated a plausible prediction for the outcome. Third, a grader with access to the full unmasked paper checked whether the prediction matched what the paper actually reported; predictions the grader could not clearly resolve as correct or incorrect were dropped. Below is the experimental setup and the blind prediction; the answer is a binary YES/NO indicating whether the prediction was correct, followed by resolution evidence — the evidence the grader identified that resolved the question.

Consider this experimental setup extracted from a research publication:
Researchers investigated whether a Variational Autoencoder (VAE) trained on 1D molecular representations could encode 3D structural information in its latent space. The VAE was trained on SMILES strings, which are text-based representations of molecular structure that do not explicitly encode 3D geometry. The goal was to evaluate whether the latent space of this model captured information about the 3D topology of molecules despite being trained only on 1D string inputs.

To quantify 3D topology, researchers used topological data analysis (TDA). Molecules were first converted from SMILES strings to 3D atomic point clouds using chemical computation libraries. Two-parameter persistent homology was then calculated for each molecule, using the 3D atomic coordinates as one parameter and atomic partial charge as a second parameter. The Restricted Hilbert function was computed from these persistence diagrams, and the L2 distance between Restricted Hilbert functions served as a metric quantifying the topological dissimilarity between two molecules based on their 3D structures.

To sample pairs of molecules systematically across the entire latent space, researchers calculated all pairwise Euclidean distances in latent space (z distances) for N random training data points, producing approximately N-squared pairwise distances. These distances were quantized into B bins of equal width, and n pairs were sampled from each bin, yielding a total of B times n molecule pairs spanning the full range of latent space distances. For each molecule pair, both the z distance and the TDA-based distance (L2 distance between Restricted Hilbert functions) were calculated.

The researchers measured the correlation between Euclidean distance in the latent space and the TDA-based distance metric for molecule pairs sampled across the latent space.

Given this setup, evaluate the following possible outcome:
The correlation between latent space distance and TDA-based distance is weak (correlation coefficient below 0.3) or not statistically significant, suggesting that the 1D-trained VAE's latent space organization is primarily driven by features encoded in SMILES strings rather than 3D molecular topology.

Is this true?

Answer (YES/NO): NO